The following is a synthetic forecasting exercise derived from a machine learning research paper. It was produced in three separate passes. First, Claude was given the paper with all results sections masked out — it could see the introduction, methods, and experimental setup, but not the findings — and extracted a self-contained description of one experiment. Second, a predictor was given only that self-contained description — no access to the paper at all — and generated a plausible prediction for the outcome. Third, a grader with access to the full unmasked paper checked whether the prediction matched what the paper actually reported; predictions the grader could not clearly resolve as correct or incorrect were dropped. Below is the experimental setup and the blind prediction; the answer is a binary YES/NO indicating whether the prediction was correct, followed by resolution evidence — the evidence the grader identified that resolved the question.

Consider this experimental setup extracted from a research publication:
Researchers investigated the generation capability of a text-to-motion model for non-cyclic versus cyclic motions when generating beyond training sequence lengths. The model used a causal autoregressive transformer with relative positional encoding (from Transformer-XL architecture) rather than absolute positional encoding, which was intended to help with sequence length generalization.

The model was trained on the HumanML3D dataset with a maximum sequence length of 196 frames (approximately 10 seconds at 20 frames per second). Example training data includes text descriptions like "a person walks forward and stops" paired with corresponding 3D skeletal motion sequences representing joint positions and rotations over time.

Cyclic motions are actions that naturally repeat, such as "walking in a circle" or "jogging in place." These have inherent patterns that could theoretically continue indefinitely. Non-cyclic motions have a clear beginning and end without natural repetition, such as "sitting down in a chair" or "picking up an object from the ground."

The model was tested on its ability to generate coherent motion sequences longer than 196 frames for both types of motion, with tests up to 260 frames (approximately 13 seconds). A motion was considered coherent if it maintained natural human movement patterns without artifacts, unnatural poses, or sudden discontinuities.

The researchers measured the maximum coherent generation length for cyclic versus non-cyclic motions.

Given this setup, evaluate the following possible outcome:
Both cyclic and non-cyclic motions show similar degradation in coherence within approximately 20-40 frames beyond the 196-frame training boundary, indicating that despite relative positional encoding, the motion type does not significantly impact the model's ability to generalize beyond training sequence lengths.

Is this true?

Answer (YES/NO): NO